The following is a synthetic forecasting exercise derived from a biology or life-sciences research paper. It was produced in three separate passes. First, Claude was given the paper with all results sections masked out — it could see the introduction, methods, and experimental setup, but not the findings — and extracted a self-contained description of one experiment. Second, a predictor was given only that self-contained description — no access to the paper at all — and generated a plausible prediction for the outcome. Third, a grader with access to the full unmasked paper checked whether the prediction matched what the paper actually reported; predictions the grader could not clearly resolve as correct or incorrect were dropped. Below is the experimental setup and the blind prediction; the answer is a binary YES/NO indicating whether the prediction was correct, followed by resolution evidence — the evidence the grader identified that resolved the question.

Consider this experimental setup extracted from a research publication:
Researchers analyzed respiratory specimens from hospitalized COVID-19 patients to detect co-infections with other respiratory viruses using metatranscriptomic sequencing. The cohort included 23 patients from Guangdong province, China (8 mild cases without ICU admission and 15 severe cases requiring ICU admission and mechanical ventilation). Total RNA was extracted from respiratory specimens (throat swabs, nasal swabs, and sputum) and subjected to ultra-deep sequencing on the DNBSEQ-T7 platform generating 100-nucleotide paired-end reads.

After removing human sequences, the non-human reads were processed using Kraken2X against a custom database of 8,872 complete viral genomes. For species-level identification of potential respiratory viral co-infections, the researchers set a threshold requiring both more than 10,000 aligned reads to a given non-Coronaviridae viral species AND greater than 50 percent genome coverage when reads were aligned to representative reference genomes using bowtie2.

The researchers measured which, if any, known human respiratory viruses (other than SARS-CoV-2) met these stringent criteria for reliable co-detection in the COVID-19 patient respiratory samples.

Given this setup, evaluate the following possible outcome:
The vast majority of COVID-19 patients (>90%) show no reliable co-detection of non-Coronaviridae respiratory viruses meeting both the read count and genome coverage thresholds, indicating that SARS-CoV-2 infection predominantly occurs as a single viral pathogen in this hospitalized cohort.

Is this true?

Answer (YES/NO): NO